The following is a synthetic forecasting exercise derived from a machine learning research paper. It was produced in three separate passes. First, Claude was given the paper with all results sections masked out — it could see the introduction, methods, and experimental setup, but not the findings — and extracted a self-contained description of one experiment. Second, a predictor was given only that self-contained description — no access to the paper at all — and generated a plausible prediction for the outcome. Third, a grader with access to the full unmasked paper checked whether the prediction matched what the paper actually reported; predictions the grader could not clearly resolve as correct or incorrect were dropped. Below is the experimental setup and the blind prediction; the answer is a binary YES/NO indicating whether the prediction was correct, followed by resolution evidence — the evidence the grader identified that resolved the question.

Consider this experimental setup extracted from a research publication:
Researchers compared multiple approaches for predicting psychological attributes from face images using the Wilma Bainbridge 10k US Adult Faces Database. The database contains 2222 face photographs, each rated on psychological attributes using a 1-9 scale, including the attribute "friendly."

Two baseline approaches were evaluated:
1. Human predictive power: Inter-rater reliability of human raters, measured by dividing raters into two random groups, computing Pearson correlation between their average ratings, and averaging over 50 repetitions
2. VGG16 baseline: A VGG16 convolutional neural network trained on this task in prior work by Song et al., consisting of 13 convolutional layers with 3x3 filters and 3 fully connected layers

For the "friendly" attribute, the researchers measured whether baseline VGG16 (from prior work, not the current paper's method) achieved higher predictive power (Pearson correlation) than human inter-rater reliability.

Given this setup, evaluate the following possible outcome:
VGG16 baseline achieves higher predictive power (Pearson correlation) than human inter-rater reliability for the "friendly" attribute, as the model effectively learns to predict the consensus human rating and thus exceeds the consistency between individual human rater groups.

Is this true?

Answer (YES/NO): YES